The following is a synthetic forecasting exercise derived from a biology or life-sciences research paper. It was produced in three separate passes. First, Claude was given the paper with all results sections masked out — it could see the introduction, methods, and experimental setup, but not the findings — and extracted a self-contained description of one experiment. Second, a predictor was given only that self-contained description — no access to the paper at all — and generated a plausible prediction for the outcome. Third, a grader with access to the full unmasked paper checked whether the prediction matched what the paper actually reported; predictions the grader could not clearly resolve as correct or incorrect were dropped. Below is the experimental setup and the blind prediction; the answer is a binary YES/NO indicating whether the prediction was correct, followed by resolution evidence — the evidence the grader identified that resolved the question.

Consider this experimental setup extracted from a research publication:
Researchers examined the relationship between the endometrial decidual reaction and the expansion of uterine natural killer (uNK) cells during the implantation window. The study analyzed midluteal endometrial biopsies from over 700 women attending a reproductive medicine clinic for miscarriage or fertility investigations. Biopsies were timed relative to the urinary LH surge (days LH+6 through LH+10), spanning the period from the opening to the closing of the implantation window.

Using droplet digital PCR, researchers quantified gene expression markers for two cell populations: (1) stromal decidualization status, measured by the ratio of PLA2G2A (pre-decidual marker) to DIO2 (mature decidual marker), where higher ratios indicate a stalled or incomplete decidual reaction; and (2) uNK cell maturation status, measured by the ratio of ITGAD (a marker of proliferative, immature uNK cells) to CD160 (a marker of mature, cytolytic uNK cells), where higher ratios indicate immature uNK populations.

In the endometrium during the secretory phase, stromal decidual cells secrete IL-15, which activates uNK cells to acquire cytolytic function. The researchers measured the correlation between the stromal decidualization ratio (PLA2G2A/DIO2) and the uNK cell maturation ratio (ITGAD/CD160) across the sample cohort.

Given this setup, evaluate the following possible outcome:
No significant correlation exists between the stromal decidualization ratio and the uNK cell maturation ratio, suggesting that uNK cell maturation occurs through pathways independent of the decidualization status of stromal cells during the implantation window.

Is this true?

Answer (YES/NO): NO